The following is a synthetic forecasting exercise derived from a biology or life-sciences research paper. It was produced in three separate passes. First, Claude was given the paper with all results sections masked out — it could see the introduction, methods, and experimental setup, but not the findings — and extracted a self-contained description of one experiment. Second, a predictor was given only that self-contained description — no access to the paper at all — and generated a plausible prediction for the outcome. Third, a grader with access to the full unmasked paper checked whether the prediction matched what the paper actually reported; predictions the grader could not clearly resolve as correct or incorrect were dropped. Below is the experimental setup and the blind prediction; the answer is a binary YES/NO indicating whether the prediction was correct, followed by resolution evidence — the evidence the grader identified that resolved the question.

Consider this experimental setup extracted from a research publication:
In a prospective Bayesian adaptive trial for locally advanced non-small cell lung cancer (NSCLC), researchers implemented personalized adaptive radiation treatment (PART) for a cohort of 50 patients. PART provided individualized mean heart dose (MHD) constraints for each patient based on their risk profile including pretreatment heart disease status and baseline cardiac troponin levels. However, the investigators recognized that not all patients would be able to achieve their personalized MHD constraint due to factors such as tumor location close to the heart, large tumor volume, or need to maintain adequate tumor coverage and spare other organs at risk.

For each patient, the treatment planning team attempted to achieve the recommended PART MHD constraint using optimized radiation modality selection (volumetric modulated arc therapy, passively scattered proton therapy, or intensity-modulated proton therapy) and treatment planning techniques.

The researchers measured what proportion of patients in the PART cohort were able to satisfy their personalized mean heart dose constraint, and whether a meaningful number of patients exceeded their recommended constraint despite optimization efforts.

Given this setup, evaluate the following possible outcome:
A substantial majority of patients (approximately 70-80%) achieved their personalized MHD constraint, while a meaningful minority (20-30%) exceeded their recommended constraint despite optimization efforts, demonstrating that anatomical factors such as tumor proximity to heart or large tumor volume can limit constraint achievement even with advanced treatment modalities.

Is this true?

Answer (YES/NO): NO